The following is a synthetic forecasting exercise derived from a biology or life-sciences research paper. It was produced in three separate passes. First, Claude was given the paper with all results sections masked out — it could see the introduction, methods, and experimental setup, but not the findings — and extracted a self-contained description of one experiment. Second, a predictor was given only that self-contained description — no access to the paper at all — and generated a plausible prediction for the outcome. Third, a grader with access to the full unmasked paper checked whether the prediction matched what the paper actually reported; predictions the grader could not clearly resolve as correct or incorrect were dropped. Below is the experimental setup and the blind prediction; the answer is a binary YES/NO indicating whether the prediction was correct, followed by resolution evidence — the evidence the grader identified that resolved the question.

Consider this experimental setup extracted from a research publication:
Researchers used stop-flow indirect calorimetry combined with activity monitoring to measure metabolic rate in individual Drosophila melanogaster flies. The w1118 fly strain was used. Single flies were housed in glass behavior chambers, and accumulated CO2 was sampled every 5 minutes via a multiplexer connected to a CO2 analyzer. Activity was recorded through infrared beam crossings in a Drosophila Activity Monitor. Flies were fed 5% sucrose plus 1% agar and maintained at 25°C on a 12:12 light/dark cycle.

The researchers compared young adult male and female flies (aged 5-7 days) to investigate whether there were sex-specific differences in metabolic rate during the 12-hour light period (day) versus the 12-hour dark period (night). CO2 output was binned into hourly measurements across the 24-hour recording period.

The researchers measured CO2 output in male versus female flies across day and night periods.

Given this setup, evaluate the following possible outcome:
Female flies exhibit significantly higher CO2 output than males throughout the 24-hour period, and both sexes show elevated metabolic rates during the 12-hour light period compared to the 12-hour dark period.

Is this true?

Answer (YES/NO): NO